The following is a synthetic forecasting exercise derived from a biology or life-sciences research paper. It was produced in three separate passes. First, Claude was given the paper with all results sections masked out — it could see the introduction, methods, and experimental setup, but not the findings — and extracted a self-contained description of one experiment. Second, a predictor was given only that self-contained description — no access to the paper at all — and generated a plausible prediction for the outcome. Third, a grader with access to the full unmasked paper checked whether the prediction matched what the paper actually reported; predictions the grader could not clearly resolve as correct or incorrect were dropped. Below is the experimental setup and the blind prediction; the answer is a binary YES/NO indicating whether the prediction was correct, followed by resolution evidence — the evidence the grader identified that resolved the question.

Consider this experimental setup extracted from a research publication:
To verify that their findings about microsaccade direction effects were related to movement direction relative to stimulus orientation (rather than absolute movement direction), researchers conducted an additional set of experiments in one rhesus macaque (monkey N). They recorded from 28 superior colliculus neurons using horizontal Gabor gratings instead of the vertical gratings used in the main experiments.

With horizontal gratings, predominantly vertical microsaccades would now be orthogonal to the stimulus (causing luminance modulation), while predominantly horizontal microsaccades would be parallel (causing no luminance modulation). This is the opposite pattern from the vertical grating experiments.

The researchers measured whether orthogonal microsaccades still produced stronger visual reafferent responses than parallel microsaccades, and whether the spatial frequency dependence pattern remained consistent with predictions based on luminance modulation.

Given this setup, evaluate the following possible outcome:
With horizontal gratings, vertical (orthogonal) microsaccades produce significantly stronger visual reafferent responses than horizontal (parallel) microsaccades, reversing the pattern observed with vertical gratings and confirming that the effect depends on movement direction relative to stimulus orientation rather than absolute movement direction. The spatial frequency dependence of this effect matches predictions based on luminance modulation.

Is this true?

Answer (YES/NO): YES